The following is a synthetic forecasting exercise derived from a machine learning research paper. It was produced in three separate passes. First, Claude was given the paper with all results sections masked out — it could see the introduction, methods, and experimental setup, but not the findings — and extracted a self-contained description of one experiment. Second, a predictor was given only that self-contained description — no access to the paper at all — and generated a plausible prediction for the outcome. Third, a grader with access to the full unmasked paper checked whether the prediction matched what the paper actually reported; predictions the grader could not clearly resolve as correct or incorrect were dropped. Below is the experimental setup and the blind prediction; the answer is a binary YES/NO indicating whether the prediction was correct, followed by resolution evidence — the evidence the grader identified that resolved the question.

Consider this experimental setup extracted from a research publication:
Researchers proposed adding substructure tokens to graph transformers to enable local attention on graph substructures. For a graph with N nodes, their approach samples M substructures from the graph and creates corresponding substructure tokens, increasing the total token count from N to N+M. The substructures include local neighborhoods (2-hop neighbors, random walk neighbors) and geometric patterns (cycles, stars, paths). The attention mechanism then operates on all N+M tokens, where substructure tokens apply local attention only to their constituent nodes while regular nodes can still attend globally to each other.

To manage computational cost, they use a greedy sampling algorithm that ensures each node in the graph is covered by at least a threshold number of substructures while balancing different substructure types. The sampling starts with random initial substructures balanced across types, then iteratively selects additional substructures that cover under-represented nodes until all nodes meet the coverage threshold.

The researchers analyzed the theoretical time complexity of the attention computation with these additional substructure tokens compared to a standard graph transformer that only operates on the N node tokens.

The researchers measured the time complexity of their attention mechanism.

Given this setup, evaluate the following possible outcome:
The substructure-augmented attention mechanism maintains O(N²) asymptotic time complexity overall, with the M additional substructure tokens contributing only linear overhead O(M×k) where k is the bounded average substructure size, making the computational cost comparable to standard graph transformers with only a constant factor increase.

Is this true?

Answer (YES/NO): NO